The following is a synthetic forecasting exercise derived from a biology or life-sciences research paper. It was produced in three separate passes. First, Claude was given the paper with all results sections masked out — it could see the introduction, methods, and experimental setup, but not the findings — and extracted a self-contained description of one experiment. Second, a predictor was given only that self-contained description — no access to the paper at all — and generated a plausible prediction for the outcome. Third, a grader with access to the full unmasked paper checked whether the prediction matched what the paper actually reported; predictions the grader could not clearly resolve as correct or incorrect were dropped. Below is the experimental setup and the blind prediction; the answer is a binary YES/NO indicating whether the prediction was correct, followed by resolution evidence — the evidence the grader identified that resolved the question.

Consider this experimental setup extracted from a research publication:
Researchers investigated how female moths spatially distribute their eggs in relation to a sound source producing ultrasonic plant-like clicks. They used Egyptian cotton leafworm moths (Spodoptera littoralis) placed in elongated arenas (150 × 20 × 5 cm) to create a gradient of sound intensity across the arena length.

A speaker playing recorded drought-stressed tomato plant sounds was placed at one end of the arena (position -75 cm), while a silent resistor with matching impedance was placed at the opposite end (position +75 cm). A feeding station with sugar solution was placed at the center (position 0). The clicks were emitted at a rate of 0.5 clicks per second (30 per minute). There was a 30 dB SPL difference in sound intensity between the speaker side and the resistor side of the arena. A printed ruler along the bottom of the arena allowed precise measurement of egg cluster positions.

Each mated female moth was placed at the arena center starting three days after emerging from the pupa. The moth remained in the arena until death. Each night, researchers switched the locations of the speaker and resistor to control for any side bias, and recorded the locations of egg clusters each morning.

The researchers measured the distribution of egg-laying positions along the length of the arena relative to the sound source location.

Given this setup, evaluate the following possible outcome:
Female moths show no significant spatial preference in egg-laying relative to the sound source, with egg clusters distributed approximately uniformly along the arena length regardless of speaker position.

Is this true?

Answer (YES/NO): NO